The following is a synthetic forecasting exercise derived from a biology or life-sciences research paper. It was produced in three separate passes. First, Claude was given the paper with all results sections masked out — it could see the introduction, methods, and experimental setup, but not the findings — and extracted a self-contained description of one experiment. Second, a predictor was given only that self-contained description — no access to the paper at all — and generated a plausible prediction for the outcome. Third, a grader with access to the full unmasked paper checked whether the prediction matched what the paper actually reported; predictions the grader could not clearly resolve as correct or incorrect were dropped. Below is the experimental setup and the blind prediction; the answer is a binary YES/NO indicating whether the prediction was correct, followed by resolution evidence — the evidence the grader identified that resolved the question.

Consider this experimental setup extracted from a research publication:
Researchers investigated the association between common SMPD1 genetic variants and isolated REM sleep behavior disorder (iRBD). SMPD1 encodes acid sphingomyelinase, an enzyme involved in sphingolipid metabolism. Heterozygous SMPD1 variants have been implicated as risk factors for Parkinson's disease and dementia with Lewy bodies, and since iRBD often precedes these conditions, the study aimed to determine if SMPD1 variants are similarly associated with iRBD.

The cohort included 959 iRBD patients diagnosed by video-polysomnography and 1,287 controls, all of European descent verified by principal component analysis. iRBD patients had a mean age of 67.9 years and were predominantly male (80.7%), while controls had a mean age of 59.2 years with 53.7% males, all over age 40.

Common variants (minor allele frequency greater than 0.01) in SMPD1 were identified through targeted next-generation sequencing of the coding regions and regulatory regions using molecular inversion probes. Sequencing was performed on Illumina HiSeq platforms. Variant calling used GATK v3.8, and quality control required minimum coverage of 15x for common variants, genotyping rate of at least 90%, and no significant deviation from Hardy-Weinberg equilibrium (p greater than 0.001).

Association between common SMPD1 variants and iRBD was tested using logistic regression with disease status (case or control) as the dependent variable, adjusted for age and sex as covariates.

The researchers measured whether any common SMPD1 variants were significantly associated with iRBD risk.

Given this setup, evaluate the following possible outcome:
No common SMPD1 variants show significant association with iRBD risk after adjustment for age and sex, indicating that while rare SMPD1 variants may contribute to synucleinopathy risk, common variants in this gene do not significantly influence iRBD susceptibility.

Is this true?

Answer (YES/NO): YES